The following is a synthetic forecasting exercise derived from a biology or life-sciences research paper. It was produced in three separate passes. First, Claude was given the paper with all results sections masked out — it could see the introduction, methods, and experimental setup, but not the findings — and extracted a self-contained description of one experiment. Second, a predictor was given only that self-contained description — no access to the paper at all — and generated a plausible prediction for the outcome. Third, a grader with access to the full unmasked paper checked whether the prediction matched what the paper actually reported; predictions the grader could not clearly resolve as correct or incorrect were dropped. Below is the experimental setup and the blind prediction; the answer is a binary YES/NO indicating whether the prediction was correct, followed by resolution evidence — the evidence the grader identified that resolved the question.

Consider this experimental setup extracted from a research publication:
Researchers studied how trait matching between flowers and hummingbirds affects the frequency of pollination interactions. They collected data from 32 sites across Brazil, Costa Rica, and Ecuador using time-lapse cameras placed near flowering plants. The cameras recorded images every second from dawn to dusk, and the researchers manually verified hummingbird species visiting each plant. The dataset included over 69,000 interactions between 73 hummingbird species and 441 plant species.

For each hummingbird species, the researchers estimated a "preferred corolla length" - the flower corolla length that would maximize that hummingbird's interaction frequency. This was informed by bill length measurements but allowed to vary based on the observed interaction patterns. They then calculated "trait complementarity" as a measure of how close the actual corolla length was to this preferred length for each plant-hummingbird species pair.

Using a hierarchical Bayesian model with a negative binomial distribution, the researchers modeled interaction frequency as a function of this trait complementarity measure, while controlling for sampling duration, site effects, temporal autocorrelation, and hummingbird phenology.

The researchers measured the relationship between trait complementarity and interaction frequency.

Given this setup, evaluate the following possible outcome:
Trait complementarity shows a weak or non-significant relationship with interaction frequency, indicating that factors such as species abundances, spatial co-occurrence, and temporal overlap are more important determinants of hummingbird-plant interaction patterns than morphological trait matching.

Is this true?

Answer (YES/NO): NO